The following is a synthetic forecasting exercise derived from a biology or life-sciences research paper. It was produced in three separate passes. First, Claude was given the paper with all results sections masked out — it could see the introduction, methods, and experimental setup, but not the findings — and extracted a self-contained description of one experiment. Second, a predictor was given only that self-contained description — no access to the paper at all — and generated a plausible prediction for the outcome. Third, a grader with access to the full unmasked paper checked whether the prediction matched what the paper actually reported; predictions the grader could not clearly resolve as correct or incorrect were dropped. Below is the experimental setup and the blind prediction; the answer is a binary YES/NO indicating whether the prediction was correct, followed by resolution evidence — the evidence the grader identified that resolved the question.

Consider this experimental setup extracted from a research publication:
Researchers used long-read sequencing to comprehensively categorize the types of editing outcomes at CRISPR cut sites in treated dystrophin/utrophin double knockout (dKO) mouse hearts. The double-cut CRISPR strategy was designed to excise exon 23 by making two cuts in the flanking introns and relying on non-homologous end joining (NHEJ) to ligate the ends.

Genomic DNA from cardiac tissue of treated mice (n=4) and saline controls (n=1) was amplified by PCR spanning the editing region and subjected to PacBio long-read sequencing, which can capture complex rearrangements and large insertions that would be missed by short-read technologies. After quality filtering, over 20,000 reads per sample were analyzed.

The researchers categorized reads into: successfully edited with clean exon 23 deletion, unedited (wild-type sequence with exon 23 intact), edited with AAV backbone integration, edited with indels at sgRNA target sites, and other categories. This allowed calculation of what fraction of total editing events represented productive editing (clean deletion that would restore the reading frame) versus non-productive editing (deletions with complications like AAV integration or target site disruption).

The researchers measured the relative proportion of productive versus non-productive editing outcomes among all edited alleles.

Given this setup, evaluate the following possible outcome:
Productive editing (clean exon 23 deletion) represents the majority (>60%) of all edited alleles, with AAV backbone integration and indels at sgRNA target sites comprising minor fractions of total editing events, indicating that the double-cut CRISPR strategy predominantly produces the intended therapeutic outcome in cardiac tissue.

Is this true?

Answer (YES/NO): NO